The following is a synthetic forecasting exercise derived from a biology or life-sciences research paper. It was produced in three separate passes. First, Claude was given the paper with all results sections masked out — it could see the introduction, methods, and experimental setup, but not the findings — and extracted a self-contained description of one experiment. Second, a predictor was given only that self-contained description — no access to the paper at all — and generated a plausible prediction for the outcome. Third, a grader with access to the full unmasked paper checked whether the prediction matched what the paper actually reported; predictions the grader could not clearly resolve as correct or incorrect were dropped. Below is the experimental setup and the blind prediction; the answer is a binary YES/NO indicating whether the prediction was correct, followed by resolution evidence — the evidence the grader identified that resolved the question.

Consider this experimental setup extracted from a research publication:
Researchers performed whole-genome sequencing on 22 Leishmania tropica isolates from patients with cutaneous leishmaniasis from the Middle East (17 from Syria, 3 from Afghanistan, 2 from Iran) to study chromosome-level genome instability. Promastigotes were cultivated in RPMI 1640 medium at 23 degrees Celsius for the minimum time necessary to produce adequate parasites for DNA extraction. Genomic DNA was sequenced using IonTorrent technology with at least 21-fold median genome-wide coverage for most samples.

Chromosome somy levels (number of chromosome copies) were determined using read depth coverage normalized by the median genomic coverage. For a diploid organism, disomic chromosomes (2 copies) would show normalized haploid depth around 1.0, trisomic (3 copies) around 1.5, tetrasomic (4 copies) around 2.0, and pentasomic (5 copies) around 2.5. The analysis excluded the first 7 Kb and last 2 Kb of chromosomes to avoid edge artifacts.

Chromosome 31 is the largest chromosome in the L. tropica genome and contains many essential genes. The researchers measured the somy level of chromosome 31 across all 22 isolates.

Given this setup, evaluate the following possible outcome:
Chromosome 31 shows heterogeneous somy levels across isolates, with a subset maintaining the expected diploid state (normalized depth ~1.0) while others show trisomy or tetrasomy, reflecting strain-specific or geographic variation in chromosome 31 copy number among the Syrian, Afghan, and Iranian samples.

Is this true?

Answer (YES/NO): NO